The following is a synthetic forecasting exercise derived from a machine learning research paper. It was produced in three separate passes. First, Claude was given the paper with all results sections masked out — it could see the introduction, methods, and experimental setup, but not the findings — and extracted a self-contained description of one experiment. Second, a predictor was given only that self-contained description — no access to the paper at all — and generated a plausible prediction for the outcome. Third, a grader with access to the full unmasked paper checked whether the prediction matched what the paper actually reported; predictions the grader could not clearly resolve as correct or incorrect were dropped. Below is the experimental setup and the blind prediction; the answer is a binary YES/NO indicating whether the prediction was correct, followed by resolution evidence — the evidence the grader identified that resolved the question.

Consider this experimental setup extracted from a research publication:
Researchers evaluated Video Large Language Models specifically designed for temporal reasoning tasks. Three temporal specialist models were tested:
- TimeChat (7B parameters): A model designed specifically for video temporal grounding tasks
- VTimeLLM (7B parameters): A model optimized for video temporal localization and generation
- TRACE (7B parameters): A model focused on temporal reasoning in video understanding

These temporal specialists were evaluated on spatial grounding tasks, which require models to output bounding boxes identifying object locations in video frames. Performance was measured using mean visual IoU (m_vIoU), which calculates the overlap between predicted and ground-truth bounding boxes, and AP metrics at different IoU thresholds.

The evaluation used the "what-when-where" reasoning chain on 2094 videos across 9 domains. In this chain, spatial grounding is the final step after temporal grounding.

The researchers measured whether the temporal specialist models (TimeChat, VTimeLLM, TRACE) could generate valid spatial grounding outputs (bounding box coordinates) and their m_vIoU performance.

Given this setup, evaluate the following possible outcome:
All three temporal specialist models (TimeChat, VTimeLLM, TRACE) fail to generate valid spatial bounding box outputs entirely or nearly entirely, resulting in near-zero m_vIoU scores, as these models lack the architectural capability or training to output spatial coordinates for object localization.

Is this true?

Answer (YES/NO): NO